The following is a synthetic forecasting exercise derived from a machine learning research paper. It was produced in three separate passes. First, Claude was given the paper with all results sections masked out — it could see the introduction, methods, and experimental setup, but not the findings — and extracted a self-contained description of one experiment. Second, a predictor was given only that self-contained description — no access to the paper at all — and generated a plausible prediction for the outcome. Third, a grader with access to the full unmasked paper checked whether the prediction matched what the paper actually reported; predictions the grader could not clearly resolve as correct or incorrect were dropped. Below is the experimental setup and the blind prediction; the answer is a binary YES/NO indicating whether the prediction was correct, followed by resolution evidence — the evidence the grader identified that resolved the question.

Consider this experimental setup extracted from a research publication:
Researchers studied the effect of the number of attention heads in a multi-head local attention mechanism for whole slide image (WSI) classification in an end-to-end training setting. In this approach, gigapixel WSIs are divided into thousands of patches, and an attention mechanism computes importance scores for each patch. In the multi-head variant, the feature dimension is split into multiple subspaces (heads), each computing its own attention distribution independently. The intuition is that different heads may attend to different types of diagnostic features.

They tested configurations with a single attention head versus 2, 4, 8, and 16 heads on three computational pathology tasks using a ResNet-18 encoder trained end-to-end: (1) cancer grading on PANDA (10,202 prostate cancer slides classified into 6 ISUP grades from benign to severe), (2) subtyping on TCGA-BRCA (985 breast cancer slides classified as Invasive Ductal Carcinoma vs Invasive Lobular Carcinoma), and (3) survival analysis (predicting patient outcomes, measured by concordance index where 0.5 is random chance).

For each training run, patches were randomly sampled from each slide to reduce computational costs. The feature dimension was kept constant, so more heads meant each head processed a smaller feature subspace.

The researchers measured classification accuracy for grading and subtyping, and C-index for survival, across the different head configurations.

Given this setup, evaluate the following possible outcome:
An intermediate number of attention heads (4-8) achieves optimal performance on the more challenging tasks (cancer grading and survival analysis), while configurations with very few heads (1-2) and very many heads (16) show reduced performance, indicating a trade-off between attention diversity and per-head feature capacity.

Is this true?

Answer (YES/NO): NO